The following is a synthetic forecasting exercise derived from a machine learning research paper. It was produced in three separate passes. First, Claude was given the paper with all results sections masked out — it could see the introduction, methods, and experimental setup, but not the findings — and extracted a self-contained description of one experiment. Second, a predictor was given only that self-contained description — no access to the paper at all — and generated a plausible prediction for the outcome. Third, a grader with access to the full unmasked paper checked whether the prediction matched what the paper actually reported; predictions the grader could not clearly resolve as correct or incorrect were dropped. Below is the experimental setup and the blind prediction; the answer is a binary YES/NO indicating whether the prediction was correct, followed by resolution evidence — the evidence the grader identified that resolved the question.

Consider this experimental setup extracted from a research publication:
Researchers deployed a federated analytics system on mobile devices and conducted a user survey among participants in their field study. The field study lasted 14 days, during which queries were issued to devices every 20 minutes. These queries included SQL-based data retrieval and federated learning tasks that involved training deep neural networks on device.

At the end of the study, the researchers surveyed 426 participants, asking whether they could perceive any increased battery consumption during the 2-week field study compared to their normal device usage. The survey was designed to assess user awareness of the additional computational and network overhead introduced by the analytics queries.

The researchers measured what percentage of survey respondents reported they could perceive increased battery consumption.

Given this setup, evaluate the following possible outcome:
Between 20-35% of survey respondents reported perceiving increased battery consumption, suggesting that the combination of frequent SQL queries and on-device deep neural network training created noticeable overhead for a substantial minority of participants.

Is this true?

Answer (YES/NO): NO